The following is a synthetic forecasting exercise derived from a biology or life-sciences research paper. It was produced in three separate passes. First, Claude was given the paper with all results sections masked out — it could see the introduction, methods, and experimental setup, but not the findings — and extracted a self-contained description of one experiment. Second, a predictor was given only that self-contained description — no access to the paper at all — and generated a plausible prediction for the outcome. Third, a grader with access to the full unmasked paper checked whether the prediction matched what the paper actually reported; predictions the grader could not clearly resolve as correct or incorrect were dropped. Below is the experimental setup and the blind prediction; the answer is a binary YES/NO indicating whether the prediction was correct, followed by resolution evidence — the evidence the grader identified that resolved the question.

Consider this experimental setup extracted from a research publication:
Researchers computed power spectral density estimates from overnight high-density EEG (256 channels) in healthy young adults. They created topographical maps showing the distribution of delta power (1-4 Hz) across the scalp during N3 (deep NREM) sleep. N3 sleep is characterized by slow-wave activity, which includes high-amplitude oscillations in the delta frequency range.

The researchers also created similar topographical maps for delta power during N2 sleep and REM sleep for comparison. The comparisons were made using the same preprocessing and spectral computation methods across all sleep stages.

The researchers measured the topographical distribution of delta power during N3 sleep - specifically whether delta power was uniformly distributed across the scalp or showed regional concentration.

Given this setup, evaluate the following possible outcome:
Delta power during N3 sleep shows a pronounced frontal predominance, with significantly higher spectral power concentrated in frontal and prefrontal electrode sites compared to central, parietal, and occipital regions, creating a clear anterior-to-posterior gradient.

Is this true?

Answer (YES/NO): YES